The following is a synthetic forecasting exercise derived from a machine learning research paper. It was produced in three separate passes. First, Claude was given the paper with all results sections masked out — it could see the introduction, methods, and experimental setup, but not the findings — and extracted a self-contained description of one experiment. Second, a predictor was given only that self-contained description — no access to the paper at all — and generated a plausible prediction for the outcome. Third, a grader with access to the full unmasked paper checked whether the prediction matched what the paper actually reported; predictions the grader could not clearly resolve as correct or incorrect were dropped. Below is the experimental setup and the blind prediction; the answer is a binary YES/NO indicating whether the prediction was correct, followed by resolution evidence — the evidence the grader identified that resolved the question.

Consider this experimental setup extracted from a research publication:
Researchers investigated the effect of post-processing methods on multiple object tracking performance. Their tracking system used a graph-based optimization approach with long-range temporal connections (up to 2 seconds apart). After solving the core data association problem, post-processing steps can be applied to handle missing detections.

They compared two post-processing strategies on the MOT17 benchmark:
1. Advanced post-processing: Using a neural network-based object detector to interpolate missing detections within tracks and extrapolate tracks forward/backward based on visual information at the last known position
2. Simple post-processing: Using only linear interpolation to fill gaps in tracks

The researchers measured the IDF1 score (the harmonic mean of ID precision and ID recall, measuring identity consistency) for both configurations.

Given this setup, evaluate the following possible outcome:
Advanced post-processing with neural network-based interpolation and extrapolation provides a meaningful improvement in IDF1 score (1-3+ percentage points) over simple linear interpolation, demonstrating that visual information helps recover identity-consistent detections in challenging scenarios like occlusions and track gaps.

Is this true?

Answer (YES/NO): NO